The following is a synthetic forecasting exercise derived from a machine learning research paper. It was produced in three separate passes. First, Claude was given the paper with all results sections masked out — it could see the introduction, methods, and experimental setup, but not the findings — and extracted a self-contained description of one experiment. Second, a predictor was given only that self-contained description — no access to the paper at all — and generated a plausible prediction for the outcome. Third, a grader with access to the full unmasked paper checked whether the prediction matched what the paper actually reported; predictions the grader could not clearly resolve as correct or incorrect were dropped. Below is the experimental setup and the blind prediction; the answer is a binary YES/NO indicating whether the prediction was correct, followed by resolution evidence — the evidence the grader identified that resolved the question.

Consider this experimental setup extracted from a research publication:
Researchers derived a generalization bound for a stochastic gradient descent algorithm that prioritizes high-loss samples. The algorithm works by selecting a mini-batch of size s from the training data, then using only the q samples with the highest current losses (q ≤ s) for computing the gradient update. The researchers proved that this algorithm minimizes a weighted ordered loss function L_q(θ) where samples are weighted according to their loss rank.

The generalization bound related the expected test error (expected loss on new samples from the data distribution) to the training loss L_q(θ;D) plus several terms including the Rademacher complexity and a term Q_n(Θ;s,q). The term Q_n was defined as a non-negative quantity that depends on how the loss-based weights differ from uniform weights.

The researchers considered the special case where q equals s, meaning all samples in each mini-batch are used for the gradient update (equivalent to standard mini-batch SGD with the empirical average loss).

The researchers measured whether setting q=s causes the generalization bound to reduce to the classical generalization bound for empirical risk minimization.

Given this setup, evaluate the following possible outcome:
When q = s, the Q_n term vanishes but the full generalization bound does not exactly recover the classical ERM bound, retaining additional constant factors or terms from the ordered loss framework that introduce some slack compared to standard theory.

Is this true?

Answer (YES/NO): NO